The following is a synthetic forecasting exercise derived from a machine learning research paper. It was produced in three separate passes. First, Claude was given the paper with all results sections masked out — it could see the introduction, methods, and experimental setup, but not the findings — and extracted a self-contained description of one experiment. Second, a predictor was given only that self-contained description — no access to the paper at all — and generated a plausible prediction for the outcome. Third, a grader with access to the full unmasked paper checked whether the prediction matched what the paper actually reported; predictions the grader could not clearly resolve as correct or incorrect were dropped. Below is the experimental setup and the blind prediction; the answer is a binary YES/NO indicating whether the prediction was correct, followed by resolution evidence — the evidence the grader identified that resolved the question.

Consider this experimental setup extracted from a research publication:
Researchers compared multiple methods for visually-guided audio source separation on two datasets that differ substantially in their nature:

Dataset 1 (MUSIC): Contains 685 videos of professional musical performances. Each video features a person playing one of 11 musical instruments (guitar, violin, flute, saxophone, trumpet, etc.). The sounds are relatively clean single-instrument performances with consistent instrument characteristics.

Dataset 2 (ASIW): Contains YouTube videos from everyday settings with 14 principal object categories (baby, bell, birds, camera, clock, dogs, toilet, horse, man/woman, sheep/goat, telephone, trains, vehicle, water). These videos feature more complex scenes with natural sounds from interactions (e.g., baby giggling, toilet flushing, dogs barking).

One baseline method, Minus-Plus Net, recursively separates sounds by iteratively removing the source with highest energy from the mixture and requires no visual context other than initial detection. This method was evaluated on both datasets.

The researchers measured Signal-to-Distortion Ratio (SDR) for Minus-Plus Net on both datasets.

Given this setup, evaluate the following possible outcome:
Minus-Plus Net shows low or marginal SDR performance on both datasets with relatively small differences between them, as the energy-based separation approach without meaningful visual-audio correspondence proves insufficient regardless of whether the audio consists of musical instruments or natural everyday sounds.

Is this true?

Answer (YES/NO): NO